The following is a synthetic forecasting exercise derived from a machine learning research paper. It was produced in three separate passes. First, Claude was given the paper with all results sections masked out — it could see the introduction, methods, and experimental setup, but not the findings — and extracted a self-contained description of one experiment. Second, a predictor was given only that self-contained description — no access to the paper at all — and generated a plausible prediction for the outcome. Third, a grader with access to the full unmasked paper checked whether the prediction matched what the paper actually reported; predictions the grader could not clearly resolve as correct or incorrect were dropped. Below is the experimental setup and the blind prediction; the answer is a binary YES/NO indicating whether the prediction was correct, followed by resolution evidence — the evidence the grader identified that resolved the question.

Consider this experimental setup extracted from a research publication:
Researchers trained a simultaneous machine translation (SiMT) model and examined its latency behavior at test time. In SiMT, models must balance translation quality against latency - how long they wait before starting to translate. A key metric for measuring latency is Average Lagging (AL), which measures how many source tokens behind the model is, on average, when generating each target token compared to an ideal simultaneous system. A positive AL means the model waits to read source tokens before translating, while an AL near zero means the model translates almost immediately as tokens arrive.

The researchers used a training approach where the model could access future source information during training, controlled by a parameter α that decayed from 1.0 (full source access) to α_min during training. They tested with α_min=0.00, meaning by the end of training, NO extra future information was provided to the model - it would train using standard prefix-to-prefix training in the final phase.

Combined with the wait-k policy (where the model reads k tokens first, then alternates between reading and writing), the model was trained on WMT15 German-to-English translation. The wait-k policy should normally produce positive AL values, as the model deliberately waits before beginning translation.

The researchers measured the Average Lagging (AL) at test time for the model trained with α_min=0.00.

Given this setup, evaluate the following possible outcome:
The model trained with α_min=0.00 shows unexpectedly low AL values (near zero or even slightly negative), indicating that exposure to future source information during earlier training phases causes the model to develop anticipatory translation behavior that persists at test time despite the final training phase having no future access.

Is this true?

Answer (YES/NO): YES